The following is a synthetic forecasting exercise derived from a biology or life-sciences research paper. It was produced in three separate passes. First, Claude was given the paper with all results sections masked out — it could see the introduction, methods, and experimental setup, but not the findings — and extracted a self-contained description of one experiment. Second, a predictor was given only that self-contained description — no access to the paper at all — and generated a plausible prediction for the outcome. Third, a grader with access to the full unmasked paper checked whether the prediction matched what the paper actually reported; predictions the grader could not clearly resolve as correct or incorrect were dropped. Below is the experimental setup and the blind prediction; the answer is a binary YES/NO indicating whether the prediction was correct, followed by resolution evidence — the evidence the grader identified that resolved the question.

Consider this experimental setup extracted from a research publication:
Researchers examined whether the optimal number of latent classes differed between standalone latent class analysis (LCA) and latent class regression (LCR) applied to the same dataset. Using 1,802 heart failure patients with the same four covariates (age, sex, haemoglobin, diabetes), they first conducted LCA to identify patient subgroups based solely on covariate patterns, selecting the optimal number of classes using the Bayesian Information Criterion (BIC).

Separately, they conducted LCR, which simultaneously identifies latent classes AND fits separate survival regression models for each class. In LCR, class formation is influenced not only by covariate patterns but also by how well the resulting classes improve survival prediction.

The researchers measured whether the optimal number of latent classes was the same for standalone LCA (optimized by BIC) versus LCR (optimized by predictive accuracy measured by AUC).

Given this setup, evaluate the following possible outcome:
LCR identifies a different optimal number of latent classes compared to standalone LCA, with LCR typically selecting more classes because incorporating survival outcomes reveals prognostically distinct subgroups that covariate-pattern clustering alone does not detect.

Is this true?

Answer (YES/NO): NO